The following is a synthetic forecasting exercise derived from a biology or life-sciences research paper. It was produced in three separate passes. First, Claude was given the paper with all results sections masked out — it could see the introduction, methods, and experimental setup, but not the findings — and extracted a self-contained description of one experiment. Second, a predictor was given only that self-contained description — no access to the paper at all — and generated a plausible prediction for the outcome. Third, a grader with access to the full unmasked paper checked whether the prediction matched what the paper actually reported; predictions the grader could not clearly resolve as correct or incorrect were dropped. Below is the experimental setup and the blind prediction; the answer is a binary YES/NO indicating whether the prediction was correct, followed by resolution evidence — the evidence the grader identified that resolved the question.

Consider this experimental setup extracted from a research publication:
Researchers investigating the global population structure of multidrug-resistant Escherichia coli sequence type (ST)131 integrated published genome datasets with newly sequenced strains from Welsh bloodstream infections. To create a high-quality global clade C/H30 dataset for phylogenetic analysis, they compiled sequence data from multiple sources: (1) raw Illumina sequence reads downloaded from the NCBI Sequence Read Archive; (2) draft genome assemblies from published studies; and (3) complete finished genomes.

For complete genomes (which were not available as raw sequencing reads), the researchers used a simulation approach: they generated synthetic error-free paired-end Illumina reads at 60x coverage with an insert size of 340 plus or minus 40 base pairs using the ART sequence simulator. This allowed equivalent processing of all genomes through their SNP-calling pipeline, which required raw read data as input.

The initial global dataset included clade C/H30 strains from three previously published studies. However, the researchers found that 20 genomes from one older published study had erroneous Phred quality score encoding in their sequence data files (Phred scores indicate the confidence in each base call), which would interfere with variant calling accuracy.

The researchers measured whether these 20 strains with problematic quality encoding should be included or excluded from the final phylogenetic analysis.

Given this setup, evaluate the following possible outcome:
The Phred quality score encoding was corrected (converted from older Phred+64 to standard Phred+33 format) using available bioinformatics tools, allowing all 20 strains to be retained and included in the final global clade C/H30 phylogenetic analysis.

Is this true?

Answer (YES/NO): NO